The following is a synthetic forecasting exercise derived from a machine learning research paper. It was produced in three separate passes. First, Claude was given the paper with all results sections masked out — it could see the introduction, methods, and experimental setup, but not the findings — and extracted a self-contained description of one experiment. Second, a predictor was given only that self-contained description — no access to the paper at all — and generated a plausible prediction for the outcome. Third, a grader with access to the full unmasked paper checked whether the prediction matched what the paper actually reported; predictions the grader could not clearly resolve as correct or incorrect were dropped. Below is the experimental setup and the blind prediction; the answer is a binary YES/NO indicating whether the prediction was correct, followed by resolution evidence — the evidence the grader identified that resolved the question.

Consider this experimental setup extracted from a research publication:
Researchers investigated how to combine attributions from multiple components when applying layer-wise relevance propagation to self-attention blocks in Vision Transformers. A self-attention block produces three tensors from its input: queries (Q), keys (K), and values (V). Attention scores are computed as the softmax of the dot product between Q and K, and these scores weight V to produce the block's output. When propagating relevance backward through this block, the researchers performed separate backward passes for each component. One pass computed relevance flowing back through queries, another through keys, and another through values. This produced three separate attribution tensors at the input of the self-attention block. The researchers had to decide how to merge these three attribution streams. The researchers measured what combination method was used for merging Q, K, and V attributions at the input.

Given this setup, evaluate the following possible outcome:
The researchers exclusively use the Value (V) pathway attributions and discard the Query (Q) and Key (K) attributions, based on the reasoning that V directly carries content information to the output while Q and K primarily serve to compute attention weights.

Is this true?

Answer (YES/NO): NO